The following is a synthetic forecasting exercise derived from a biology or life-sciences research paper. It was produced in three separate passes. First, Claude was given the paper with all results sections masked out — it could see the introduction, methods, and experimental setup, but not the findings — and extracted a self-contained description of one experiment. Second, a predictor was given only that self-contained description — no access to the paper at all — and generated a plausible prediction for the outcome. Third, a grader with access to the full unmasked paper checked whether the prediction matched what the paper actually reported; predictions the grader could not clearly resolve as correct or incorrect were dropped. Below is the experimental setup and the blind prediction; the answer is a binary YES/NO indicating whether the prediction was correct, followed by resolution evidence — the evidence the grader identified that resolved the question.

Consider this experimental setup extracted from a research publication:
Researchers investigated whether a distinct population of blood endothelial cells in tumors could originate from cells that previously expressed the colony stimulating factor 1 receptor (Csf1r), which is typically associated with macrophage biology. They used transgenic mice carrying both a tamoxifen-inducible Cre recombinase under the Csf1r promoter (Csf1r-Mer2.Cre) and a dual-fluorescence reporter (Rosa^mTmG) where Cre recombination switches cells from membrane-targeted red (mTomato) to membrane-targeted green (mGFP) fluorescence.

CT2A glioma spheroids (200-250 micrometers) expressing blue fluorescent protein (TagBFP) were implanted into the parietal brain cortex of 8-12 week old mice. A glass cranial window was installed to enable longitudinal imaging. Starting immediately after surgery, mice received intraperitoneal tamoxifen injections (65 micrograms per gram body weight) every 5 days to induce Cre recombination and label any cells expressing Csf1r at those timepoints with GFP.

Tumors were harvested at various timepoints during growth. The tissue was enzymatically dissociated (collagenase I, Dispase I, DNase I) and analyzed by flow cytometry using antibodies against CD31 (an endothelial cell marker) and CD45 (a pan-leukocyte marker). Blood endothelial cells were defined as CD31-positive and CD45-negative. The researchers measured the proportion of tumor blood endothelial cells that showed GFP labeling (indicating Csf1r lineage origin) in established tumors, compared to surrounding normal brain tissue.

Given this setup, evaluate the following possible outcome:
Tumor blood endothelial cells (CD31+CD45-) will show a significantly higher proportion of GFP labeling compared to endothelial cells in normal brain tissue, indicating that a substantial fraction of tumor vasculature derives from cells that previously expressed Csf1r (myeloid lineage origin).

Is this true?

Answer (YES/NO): YES